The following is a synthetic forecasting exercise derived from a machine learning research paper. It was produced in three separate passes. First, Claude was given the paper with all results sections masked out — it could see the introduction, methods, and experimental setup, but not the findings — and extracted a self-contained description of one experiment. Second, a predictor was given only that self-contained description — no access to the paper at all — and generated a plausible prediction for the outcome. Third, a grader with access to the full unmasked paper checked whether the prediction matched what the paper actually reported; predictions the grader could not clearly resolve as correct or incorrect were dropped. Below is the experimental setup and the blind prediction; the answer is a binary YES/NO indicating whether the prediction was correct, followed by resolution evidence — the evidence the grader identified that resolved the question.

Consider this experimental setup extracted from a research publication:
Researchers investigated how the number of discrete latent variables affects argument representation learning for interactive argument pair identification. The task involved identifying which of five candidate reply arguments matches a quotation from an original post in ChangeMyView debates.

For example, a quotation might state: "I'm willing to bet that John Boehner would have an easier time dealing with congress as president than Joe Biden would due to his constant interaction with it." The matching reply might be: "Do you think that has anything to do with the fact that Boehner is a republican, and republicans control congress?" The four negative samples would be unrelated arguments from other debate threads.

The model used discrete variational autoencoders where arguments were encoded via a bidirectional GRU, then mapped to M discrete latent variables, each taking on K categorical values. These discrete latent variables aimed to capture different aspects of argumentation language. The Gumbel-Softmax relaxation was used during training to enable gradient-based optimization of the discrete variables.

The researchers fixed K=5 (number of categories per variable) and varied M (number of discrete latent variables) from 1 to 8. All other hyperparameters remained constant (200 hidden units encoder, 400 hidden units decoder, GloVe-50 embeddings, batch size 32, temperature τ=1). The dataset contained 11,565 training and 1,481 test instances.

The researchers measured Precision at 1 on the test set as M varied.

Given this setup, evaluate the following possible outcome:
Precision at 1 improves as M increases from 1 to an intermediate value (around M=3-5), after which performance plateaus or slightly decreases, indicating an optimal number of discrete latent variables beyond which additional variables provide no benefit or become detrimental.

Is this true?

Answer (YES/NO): YES